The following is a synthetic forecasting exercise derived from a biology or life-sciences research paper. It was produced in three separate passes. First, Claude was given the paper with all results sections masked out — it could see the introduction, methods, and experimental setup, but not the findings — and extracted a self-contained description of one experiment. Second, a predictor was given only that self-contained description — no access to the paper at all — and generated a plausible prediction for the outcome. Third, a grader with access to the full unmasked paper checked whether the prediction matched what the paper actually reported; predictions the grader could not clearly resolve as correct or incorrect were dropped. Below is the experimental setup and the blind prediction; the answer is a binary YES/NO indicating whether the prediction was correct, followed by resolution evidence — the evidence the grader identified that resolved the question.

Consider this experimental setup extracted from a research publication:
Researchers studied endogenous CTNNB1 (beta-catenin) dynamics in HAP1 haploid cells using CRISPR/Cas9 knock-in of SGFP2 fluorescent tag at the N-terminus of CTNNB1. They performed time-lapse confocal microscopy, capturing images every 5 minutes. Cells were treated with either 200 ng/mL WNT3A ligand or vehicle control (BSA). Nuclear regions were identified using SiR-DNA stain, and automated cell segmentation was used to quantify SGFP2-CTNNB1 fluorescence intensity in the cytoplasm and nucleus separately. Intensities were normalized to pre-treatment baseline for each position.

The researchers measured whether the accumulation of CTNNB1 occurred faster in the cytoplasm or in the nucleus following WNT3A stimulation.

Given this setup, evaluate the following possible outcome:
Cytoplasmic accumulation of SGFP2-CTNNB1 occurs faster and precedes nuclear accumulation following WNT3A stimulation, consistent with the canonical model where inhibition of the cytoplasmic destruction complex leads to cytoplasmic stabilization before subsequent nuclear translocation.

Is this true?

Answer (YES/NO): NO